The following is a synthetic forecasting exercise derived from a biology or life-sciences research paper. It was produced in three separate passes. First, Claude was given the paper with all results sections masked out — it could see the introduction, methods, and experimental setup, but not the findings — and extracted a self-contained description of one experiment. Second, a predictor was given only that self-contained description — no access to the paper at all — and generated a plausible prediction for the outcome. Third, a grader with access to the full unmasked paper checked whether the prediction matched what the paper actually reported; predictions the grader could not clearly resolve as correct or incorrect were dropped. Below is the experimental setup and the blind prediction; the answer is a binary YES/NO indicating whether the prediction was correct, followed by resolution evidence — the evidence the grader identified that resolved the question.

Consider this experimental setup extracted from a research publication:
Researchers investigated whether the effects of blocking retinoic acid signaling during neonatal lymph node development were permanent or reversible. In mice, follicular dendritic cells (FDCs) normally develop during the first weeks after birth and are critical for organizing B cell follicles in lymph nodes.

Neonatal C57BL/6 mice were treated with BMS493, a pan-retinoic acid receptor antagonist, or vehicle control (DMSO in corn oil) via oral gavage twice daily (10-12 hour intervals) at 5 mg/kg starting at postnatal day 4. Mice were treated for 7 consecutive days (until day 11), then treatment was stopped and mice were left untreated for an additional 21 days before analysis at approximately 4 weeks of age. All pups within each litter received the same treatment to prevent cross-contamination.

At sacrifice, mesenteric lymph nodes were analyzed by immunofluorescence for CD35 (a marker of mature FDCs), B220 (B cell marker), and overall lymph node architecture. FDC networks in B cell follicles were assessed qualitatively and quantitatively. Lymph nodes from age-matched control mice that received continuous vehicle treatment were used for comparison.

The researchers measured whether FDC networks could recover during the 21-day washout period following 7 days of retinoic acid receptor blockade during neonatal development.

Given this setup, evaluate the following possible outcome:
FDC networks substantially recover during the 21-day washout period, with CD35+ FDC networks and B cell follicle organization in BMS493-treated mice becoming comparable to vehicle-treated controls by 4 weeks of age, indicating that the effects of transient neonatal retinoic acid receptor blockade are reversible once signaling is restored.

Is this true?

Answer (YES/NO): NO